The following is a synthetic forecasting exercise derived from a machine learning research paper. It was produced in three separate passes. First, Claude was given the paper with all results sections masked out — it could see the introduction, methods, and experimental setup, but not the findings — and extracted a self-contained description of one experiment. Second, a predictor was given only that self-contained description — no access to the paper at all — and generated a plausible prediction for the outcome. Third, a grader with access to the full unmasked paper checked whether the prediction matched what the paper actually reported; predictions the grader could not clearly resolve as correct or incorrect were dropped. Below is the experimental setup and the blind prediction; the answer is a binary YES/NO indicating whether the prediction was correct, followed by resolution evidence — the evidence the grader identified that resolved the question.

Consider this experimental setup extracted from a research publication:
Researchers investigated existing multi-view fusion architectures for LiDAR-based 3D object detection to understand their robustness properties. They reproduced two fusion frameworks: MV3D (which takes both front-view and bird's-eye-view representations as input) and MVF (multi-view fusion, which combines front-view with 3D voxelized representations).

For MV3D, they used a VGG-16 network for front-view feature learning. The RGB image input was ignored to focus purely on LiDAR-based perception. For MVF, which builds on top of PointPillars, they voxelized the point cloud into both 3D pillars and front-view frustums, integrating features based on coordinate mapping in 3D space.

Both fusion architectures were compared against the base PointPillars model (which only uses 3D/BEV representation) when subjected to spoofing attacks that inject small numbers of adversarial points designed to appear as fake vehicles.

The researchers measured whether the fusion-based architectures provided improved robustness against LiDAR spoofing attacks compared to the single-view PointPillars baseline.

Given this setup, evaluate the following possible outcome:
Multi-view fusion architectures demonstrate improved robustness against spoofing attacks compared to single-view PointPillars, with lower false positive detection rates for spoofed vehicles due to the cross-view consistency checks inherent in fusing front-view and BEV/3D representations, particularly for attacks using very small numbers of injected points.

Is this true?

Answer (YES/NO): NO